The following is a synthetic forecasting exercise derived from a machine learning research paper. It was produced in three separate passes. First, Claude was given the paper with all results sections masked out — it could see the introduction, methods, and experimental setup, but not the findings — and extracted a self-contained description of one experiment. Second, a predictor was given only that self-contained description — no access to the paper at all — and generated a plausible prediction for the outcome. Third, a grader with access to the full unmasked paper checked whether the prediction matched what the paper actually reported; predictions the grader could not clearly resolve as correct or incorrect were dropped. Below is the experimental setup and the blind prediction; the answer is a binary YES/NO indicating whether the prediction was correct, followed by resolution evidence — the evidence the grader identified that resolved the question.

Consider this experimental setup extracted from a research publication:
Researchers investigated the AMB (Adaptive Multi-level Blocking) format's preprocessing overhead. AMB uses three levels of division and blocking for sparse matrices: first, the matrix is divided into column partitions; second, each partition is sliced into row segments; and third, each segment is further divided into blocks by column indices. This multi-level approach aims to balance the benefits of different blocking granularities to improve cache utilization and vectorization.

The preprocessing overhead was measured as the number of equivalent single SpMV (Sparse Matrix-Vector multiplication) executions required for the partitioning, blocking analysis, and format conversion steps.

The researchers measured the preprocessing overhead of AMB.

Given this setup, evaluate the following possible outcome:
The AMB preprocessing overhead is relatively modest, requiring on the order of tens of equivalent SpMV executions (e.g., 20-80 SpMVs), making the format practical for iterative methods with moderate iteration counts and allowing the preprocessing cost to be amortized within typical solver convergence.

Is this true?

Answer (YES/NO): NO